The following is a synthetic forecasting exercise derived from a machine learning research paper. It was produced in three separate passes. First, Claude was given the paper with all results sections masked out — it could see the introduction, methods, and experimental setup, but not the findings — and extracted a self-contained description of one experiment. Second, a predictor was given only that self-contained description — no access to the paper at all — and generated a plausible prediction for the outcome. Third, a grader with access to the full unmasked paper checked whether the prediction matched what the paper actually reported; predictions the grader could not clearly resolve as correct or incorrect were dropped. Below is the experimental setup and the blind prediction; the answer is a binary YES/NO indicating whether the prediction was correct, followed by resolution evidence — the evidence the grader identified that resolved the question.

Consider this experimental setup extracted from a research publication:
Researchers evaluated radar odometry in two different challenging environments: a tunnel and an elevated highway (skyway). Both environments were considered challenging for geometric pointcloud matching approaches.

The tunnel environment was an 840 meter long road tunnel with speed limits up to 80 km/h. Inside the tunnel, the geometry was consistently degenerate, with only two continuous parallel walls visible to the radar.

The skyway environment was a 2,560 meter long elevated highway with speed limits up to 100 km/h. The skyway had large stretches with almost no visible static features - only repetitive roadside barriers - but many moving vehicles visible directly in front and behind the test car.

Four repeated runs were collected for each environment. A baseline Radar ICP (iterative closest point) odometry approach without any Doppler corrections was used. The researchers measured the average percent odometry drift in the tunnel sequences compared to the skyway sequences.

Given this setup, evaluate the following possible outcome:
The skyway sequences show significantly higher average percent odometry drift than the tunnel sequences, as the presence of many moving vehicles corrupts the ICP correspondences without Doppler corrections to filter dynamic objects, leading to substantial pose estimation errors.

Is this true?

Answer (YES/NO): YES